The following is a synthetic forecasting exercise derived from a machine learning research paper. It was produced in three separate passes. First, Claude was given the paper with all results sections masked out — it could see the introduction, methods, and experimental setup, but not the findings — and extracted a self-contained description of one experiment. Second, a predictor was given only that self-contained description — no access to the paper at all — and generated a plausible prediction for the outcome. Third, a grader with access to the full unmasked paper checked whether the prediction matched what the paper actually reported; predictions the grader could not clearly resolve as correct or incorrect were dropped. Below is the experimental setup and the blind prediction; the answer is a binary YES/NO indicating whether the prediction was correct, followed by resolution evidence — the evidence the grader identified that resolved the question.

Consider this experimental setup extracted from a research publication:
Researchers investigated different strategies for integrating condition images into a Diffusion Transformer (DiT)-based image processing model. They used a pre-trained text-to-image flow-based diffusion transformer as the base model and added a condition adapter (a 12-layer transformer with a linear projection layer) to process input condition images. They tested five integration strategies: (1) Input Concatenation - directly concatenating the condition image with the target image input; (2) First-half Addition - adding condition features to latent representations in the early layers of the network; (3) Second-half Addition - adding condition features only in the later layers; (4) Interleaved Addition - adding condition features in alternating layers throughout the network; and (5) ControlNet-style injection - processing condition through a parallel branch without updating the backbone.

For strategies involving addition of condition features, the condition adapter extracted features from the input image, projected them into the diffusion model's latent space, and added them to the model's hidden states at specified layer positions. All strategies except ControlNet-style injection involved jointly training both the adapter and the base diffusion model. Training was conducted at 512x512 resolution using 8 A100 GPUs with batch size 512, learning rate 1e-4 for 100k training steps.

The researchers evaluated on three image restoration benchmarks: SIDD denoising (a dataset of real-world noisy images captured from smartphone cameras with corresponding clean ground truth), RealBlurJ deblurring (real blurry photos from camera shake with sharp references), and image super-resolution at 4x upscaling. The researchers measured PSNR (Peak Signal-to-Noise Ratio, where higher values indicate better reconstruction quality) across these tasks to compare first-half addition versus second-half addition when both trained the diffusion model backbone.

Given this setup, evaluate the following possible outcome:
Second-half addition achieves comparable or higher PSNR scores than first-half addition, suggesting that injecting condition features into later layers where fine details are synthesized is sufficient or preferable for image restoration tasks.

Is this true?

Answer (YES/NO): NO